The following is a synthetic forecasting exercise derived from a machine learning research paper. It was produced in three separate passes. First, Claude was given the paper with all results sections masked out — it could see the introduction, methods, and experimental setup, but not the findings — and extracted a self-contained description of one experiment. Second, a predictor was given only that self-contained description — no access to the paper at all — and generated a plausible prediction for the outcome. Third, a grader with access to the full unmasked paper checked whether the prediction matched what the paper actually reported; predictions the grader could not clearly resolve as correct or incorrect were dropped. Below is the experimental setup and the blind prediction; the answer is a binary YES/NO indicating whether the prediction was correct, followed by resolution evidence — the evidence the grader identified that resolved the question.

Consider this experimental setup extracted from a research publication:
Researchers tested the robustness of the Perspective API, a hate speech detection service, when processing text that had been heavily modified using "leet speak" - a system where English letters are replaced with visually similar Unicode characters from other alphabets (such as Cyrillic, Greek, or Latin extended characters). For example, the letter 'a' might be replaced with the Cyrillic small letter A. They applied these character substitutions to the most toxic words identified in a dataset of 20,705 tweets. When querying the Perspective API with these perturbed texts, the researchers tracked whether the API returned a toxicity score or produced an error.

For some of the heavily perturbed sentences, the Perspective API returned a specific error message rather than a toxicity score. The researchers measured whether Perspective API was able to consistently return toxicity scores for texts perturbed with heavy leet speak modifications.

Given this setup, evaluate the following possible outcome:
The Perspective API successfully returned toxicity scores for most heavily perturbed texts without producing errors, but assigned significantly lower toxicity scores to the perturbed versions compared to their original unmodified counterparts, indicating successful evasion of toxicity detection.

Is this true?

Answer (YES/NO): NO